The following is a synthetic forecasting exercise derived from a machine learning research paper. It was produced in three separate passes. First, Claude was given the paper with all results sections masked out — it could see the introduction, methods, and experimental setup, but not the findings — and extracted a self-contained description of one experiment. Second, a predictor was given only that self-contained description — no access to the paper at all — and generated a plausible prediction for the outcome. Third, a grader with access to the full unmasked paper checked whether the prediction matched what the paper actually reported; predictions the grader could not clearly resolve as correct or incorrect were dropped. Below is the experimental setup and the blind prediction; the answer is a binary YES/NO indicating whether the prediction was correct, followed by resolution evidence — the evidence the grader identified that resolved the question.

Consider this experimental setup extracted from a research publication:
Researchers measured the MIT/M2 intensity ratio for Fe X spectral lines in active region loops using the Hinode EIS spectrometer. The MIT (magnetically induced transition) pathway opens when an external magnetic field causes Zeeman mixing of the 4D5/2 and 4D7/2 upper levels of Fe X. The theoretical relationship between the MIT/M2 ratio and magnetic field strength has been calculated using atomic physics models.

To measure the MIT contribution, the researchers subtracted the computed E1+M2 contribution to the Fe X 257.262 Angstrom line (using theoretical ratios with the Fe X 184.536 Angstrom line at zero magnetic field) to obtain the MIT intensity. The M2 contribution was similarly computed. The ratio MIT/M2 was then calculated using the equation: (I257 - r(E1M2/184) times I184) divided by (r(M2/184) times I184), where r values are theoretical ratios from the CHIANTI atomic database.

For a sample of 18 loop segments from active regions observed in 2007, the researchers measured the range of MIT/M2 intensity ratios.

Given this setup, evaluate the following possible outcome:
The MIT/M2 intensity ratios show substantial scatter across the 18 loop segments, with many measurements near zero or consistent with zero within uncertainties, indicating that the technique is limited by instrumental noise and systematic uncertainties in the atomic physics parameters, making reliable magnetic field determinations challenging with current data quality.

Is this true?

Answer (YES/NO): NO